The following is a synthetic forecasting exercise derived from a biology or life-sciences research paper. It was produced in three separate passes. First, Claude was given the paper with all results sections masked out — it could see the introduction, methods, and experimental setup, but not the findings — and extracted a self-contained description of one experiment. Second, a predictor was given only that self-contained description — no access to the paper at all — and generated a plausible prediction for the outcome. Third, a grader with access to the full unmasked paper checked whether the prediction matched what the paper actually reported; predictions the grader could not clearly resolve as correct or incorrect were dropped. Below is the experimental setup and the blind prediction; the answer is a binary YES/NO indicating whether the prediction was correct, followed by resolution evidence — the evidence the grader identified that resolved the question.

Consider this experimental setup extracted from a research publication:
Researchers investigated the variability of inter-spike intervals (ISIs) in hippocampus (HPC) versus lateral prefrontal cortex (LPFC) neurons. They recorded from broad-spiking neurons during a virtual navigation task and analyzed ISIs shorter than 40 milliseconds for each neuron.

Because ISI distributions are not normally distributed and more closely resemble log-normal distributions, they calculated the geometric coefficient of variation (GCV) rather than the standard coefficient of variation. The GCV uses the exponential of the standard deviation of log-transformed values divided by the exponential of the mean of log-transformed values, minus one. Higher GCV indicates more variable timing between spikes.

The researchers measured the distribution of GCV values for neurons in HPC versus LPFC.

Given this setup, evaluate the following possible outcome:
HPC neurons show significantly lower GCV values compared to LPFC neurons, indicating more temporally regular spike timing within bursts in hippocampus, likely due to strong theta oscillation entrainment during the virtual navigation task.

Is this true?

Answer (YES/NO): NO